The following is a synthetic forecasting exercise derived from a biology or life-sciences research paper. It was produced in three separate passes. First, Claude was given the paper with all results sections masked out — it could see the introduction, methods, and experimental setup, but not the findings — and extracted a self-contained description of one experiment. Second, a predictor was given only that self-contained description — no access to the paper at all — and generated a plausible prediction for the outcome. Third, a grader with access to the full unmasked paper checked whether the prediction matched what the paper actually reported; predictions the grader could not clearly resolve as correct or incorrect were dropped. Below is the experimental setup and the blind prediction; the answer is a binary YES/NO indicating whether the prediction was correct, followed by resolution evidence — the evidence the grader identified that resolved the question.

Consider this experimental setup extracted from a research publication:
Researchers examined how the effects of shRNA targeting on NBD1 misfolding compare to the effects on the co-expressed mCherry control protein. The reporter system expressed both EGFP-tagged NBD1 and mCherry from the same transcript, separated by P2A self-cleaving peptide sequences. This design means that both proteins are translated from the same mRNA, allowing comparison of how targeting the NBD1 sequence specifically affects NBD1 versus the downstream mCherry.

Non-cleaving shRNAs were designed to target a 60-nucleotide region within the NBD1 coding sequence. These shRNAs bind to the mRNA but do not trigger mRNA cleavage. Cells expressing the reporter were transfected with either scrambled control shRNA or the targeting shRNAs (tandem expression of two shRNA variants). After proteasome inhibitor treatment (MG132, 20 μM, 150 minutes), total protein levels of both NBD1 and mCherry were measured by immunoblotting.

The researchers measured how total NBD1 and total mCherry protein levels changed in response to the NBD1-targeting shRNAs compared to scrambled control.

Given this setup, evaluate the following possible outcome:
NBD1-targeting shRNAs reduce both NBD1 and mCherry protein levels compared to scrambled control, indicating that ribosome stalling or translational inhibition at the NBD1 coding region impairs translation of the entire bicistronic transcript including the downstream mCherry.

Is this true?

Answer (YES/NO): NO